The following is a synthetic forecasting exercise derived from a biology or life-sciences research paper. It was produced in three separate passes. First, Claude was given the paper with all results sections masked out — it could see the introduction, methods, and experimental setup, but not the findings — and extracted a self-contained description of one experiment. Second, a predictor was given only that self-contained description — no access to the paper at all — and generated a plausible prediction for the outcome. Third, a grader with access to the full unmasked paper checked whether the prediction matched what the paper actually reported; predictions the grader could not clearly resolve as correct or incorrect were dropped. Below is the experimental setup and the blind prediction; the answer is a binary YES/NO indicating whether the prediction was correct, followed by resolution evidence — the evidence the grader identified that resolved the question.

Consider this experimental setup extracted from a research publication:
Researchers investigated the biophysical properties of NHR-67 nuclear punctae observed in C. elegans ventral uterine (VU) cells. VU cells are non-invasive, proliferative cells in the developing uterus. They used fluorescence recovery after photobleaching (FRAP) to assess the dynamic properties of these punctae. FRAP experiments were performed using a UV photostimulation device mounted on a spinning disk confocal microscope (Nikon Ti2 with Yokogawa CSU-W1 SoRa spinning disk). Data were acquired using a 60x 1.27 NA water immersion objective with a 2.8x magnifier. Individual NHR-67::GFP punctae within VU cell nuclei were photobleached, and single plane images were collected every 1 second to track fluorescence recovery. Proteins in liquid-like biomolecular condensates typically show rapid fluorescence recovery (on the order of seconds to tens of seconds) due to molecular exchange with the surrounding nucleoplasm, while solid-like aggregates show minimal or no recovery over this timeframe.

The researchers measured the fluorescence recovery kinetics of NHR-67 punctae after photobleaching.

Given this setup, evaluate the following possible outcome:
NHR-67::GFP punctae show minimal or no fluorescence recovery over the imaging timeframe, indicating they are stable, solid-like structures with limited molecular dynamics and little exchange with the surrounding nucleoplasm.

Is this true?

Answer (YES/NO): NO